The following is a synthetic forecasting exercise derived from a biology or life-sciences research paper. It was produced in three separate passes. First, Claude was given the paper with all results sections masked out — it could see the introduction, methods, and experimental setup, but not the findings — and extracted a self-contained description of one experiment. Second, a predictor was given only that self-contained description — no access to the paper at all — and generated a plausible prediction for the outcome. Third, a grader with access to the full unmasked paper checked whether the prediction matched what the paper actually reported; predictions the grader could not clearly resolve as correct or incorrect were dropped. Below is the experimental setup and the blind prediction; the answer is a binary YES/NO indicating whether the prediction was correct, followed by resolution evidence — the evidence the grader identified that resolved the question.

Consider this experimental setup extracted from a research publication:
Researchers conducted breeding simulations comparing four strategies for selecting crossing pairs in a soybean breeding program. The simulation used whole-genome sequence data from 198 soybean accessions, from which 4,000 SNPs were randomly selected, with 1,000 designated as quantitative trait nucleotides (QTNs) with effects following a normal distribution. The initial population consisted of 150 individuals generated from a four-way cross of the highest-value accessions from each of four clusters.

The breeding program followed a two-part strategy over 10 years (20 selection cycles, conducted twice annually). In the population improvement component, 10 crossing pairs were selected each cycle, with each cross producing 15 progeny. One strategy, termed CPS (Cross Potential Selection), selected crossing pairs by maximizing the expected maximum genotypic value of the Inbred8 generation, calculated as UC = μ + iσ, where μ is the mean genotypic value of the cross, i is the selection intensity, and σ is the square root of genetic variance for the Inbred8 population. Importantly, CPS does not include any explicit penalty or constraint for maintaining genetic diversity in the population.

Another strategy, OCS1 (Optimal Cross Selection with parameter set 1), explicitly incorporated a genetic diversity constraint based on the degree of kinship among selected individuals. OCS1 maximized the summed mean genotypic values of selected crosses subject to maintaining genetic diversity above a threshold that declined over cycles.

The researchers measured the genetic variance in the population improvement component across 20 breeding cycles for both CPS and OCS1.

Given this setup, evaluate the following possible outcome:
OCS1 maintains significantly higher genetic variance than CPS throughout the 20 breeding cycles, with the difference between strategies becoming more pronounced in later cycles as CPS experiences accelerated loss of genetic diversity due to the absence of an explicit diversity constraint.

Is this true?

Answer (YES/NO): NO